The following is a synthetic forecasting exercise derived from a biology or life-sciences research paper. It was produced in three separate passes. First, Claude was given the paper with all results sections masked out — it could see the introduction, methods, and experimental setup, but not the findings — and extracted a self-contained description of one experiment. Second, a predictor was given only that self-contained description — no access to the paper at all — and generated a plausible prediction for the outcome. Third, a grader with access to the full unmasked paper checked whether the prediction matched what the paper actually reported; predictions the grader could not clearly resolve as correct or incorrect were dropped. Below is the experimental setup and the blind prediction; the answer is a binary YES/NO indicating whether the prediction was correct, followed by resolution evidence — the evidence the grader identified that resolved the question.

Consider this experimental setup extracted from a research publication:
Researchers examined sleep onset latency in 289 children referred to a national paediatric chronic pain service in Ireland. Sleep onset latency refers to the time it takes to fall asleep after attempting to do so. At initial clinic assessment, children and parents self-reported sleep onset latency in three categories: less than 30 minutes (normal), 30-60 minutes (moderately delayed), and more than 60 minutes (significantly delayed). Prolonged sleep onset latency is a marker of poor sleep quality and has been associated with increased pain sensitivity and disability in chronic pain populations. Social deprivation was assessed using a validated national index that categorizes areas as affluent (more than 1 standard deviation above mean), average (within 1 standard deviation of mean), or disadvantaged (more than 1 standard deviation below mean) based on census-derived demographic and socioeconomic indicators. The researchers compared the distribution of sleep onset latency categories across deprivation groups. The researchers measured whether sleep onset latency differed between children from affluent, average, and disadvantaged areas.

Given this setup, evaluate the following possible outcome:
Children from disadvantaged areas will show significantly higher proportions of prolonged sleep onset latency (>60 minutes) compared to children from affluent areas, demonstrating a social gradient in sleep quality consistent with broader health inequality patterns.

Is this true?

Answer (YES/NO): YES